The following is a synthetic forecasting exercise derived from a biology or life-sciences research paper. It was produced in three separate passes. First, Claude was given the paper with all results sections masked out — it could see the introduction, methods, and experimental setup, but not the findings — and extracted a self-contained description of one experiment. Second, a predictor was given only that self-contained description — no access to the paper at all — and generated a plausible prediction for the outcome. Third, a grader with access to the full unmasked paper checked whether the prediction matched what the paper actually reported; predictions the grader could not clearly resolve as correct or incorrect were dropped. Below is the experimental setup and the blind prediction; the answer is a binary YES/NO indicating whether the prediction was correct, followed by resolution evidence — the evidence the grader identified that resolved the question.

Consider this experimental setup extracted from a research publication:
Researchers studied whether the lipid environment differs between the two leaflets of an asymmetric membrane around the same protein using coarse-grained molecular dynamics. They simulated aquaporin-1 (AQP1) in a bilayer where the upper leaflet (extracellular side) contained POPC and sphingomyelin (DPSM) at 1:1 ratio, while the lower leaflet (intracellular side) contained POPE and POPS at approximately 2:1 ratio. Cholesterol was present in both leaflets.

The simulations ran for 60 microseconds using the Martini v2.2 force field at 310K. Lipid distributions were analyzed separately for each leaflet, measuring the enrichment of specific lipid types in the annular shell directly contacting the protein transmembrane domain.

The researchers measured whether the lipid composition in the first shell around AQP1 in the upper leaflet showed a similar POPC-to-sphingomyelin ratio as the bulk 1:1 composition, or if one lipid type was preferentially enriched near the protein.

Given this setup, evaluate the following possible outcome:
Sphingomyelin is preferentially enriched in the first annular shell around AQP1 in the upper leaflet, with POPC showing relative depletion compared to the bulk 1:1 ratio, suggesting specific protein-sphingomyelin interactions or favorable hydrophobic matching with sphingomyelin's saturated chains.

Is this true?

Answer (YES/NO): NO